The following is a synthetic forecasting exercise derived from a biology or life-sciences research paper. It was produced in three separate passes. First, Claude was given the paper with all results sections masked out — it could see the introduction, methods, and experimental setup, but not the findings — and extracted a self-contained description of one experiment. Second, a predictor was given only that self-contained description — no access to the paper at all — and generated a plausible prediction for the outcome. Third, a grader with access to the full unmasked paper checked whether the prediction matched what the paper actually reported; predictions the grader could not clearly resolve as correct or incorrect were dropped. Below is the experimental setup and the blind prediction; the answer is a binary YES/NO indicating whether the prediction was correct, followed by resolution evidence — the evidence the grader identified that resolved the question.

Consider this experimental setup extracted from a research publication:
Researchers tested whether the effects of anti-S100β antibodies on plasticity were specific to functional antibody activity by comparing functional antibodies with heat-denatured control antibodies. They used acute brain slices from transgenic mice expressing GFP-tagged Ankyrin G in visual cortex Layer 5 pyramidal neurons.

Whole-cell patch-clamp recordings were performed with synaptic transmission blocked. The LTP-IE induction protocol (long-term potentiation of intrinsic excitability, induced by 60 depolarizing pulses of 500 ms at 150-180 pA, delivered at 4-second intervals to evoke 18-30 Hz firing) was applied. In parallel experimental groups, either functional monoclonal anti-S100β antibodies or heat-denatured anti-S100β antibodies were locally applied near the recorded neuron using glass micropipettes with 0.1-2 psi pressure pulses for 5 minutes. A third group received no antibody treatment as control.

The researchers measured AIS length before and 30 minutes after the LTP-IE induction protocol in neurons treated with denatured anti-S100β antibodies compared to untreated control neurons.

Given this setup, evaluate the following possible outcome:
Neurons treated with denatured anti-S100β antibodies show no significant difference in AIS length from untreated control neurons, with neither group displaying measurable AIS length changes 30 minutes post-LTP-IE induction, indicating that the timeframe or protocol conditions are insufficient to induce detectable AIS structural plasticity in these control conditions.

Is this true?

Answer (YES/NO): NO